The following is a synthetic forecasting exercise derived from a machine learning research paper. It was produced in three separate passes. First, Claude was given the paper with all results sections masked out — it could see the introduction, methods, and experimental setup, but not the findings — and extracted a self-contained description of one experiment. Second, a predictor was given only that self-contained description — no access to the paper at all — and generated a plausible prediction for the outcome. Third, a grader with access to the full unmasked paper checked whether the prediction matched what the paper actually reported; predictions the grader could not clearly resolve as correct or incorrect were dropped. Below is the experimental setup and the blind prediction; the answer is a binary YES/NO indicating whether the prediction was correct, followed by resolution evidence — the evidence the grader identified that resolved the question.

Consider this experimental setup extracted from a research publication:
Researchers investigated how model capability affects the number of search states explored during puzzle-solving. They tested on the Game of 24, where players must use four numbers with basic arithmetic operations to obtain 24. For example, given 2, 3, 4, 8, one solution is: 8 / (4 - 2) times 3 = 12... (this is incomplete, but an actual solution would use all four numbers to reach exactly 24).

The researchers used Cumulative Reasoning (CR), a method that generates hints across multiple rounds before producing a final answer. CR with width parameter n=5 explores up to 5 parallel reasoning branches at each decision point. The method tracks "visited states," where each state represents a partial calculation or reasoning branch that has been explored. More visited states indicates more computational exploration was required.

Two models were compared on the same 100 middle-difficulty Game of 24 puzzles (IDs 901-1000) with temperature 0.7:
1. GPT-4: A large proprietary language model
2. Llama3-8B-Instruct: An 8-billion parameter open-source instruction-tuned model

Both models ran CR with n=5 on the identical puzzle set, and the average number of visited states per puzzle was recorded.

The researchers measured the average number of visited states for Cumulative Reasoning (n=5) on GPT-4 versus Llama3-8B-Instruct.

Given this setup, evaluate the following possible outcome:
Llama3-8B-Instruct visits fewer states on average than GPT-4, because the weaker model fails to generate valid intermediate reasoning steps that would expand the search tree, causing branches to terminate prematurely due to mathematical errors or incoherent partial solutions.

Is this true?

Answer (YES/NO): NO